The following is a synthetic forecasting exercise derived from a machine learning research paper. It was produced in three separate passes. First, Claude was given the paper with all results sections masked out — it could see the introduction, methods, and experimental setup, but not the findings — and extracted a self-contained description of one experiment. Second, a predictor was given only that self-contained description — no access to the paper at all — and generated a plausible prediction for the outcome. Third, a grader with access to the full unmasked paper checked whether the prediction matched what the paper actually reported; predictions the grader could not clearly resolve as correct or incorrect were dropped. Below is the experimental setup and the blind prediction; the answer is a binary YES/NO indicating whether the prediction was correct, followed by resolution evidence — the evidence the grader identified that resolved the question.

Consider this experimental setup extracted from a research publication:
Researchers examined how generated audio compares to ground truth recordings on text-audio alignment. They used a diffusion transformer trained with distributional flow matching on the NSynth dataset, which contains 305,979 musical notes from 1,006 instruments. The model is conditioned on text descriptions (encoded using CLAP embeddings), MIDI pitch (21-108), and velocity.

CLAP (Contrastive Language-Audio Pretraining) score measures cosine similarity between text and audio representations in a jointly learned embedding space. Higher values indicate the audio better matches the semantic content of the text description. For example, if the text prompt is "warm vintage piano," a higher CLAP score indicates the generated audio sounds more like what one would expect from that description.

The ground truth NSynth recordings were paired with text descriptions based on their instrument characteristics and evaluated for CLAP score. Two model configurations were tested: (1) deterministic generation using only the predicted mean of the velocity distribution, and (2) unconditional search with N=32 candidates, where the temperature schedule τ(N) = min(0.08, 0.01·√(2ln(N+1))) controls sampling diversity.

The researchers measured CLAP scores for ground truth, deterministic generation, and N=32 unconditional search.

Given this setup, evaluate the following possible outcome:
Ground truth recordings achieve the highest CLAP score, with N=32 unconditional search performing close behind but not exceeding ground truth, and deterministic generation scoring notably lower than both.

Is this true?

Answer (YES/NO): NO